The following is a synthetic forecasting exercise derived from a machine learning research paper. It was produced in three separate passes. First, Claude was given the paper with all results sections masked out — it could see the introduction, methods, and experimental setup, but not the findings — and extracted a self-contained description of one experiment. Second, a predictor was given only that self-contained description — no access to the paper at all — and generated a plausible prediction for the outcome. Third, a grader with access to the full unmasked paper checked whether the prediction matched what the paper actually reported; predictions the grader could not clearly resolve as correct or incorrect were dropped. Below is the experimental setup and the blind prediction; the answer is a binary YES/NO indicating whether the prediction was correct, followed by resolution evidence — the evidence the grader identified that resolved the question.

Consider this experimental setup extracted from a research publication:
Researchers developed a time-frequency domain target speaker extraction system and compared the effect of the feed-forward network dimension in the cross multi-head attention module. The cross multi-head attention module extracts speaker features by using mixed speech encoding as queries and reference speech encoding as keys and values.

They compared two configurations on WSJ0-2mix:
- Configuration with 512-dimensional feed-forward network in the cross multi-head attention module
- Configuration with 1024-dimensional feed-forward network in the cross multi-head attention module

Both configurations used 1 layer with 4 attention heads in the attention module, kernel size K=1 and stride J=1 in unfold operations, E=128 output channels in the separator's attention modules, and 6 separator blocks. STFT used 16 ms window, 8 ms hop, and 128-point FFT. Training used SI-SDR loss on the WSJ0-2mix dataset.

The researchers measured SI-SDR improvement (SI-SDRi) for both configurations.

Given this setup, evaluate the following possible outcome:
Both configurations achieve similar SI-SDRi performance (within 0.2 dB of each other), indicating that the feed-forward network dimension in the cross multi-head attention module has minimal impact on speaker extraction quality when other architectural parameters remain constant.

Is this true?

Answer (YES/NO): NO